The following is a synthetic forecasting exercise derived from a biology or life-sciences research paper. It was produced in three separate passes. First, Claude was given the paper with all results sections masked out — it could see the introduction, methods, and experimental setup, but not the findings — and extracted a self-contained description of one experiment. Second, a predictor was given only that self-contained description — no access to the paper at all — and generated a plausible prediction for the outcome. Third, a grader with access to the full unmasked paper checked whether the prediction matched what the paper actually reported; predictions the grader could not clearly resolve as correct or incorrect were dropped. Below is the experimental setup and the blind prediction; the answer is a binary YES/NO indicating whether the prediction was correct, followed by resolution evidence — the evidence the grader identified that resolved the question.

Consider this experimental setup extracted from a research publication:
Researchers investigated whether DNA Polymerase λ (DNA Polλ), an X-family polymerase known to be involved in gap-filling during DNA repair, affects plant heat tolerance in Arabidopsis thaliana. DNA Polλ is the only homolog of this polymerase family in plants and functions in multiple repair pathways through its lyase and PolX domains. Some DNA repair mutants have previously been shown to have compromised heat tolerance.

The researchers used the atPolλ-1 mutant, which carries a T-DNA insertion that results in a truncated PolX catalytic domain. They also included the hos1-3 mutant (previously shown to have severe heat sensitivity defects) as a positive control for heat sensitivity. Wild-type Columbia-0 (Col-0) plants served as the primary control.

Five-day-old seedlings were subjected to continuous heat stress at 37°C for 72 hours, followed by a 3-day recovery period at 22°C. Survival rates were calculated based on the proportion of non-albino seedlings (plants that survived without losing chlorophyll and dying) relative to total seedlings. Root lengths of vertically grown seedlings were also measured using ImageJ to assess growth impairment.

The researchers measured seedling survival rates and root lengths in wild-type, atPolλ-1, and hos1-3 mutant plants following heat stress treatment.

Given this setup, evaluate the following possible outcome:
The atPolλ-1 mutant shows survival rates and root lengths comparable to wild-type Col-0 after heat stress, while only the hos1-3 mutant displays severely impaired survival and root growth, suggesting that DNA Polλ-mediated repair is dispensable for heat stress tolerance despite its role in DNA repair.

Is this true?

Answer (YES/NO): YES